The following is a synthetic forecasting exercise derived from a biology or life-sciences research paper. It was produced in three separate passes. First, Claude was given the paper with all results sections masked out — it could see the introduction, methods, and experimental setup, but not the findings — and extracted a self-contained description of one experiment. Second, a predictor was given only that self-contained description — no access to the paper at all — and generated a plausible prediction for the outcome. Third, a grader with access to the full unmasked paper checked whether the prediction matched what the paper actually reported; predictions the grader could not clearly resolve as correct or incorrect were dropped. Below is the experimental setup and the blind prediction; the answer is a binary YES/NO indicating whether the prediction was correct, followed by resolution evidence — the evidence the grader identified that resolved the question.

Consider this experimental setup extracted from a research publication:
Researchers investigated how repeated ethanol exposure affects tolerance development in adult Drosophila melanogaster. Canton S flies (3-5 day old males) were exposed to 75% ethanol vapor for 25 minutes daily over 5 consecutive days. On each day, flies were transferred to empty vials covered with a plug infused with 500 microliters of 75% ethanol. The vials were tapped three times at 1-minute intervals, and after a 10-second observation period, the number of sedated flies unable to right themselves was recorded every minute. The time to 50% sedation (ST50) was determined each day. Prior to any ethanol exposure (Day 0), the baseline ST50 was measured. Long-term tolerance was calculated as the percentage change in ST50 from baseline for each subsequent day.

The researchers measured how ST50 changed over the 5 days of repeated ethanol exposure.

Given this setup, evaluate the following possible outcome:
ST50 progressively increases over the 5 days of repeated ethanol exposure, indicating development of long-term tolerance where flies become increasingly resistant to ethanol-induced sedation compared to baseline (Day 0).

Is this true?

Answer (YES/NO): YES